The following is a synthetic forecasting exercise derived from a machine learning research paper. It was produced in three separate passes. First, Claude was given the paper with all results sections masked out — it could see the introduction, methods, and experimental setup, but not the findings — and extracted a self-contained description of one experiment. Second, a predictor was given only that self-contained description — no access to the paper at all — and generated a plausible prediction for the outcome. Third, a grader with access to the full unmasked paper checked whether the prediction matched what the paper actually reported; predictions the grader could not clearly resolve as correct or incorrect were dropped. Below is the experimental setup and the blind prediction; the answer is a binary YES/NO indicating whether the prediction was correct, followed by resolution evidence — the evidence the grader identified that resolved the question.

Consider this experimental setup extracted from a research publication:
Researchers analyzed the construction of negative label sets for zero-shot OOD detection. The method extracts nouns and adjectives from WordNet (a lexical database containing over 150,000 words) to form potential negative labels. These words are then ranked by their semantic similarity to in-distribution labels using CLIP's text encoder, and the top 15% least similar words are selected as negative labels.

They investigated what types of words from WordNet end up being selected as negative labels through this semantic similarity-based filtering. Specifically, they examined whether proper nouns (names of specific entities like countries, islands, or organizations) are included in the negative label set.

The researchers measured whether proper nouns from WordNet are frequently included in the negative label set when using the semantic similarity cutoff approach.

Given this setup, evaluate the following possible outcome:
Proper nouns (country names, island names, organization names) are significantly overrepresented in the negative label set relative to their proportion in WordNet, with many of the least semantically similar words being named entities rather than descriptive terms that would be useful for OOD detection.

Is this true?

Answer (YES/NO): YES